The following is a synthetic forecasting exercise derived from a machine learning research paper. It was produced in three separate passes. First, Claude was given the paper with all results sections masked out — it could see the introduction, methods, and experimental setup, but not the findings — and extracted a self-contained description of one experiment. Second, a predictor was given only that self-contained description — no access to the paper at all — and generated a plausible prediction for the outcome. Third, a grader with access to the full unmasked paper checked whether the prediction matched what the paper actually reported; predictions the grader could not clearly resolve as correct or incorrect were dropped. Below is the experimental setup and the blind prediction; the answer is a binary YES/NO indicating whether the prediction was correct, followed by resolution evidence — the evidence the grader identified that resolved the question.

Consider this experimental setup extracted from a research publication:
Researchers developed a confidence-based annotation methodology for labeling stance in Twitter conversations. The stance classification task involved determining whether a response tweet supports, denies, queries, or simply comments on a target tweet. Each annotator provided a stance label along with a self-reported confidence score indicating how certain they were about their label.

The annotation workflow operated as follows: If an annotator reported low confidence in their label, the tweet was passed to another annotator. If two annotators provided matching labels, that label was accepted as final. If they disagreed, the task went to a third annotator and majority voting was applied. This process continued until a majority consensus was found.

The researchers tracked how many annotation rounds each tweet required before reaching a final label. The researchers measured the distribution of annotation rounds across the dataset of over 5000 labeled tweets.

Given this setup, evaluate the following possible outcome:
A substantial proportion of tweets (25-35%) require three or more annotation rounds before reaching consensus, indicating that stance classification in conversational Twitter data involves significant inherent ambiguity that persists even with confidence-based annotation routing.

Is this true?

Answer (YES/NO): NO